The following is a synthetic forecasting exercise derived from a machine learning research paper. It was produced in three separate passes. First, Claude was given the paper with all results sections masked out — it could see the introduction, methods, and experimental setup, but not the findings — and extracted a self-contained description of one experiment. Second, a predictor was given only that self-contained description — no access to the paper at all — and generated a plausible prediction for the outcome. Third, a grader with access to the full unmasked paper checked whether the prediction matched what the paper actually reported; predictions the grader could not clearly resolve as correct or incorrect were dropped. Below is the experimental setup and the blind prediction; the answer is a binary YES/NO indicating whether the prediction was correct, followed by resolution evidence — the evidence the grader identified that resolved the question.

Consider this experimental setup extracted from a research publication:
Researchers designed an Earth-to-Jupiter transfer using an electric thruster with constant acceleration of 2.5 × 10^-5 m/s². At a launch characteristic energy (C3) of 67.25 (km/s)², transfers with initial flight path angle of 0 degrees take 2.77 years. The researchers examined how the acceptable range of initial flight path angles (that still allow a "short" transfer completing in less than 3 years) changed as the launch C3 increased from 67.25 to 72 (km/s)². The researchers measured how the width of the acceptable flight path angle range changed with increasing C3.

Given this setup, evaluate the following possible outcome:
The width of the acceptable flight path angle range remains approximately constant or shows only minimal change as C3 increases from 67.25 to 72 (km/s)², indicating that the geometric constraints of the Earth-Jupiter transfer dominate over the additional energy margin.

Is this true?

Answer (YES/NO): NO